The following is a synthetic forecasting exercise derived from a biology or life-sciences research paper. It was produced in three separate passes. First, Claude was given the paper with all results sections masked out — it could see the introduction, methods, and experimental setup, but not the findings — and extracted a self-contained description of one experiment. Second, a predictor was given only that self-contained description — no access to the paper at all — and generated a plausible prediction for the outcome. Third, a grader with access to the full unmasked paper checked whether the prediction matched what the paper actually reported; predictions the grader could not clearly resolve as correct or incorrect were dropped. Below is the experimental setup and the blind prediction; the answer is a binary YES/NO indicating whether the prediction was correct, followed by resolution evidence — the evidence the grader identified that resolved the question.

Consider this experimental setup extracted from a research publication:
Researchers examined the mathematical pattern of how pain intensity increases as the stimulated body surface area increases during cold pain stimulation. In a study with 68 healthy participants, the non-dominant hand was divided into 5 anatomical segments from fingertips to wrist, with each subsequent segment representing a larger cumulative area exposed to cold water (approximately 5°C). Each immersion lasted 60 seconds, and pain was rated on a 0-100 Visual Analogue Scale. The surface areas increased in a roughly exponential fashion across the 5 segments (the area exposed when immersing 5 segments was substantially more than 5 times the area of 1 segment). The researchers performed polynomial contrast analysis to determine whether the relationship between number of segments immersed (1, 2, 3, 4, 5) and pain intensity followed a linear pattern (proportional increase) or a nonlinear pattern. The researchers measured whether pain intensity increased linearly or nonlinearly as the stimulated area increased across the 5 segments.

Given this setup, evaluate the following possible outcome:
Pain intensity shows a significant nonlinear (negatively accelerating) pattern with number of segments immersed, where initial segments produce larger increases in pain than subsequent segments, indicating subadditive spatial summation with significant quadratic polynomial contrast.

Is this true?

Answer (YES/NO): NO